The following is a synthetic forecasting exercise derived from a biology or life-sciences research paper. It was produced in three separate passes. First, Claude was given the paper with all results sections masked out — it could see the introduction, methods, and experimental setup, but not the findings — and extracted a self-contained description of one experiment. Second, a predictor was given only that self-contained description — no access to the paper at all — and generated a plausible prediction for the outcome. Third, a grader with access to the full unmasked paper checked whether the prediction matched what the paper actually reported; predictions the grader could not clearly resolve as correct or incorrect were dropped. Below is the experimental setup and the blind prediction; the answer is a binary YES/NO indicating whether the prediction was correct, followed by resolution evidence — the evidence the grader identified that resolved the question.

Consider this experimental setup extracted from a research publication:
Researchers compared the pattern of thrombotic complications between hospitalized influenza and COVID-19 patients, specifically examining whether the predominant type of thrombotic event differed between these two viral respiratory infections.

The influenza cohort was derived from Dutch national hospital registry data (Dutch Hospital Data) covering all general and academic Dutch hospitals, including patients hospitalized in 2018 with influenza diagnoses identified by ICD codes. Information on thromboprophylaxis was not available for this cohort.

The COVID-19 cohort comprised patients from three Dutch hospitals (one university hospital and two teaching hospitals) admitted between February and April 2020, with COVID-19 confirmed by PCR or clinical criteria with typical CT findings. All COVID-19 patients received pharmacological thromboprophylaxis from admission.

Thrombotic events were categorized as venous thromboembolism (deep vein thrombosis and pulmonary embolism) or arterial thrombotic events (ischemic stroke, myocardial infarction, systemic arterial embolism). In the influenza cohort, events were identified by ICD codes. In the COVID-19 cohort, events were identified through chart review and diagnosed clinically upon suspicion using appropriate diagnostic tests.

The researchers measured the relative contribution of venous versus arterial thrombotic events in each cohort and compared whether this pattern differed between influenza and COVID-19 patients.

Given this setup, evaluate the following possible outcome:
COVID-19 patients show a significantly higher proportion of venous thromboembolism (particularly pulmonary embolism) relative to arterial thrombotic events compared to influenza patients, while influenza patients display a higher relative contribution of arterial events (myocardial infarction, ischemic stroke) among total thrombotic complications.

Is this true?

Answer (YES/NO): YES